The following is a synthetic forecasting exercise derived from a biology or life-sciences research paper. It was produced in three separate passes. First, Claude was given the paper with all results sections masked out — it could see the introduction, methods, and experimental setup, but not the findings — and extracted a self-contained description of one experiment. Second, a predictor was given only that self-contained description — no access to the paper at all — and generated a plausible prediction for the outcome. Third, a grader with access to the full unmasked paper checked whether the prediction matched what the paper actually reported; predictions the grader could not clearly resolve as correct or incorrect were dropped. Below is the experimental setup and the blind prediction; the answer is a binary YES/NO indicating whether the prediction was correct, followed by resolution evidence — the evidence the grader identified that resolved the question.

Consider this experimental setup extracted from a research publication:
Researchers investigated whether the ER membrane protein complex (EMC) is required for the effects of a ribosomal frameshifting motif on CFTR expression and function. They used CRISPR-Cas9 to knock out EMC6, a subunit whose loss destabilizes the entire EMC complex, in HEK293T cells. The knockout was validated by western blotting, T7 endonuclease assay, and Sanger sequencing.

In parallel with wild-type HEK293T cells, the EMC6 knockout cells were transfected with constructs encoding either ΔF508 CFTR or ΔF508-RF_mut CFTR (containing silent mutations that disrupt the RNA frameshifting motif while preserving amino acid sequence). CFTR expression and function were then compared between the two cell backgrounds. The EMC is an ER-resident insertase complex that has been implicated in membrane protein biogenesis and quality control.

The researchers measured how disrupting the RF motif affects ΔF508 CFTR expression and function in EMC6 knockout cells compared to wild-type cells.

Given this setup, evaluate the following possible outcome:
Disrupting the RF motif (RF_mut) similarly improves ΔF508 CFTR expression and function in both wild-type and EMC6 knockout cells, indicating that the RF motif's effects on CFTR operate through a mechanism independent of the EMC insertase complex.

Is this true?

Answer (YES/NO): NO